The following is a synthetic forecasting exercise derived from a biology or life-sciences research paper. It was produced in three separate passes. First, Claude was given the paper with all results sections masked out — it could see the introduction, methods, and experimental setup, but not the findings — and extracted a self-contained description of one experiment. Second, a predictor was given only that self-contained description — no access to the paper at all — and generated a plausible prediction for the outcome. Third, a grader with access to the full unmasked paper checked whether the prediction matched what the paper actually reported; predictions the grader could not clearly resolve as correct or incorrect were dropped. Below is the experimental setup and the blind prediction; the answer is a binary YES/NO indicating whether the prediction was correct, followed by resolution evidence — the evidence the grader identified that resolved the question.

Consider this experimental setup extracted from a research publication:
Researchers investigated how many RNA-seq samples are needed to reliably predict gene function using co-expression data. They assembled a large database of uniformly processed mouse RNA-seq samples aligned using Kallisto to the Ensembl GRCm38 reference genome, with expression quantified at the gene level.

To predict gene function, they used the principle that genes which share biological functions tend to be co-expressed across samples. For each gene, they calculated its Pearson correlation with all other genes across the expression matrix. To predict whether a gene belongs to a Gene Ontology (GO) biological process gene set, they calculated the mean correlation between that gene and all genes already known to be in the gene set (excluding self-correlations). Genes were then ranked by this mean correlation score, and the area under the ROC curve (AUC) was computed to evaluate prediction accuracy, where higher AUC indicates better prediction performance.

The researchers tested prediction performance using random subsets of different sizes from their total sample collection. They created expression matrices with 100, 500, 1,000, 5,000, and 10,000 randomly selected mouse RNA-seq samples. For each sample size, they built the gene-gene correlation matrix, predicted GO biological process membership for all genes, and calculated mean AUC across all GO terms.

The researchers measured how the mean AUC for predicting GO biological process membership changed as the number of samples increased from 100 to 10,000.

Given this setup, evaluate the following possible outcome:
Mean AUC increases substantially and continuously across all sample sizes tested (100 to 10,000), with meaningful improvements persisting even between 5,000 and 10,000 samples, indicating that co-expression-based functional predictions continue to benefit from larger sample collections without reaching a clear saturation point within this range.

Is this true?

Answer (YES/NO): YES